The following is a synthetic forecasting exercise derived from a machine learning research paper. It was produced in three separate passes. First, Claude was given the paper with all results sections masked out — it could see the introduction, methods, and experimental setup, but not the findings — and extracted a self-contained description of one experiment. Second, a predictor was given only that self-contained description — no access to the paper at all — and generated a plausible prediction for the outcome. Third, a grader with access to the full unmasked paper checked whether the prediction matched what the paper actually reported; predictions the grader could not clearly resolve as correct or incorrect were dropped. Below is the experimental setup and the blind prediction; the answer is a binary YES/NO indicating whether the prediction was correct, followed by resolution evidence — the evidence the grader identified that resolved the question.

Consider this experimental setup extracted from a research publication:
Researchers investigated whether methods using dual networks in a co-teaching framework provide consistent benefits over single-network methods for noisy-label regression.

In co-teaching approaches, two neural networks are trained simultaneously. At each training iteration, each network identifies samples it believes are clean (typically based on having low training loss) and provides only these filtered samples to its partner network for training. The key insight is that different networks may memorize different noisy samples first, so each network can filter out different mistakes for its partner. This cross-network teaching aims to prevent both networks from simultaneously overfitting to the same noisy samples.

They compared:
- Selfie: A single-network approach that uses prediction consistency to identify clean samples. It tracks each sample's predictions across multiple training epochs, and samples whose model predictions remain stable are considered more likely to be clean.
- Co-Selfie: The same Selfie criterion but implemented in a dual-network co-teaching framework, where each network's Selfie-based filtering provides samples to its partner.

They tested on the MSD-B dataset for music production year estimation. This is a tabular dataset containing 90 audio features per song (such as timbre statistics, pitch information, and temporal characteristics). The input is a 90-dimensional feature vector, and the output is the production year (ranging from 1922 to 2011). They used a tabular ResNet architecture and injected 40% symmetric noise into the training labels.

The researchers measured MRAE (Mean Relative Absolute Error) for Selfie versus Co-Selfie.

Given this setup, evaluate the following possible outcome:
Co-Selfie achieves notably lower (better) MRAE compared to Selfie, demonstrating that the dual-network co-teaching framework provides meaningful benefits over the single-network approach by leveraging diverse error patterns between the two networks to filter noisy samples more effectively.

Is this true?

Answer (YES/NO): YES